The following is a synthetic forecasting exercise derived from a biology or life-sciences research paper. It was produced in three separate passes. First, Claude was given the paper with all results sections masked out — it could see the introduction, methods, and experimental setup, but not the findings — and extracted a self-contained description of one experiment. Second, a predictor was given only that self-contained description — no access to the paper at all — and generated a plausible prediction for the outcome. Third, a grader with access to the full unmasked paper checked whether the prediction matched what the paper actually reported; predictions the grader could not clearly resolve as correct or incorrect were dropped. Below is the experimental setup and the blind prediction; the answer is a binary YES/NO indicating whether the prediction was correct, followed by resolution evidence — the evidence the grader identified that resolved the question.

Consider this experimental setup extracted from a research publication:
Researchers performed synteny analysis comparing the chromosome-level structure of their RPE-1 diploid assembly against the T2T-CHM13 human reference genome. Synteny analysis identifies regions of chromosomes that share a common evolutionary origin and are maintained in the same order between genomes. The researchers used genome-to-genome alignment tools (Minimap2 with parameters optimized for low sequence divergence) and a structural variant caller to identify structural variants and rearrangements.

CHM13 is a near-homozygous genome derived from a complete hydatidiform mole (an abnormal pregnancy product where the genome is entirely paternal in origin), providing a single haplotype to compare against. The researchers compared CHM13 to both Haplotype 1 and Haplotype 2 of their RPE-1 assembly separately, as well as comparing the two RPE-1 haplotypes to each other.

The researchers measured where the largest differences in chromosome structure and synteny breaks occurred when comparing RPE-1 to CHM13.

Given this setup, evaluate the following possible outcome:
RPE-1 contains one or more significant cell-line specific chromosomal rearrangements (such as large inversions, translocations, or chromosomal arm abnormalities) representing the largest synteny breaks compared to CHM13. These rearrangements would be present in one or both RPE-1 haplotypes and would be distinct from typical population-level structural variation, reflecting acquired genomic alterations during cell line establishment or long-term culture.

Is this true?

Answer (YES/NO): NO